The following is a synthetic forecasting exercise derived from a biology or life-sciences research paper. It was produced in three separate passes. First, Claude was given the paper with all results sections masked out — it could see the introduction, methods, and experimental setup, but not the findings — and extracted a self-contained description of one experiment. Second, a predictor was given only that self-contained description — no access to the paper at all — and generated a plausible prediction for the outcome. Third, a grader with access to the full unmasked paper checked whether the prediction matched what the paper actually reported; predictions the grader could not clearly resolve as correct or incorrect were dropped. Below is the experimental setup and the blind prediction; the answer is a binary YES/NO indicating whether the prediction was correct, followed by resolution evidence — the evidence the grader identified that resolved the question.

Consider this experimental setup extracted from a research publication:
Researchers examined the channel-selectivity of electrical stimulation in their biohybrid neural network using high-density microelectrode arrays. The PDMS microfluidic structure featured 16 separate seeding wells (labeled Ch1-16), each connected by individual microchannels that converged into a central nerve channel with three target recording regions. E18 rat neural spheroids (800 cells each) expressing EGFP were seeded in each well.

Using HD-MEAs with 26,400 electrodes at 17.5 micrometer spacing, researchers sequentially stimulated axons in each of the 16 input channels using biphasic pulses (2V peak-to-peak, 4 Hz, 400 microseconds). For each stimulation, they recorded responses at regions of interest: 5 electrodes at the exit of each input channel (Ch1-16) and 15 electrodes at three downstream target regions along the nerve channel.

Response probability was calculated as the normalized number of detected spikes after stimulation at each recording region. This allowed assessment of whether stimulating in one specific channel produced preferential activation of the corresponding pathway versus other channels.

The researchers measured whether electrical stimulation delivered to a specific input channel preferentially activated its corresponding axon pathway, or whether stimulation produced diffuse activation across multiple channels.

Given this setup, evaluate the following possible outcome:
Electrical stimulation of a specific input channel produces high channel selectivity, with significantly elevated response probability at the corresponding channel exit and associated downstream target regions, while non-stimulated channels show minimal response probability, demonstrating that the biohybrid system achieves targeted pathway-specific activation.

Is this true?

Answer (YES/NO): NO